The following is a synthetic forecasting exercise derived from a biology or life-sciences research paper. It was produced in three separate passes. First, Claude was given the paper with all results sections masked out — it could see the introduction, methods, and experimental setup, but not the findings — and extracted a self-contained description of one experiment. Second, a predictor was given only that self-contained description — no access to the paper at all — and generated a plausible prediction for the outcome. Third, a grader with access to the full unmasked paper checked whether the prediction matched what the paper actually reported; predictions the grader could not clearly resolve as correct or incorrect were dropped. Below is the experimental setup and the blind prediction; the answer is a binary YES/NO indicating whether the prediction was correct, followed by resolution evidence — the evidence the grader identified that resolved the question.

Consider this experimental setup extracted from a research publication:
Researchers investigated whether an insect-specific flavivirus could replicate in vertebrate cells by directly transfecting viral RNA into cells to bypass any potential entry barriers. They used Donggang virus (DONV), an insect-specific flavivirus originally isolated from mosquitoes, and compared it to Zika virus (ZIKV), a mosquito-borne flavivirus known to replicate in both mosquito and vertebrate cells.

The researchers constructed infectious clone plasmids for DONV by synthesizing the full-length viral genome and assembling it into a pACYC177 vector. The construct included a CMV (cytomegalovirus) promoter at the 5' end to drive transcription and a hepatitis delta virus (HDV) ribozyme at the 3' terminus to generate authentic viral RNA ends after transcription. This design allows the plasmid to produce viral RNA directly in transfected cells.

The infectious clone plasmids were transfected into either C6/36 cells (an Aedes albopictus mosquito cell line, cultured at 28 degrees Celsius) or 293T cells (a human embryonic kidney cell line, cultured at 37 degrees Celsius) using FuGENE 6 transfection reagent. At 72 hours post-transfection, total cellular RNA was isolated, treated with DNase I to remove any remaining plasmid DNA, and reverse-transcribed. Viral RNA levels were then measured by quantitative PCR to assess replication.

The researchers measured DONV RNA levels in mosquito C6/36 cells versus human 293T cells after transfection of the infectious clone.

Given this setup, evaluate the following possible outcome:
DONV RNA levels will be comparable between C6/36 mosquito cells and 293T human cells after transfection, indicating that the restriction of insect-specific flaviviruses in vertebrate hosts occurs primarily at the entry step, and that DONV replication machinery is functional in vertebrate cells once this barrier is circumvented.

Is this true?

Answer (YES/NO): NO